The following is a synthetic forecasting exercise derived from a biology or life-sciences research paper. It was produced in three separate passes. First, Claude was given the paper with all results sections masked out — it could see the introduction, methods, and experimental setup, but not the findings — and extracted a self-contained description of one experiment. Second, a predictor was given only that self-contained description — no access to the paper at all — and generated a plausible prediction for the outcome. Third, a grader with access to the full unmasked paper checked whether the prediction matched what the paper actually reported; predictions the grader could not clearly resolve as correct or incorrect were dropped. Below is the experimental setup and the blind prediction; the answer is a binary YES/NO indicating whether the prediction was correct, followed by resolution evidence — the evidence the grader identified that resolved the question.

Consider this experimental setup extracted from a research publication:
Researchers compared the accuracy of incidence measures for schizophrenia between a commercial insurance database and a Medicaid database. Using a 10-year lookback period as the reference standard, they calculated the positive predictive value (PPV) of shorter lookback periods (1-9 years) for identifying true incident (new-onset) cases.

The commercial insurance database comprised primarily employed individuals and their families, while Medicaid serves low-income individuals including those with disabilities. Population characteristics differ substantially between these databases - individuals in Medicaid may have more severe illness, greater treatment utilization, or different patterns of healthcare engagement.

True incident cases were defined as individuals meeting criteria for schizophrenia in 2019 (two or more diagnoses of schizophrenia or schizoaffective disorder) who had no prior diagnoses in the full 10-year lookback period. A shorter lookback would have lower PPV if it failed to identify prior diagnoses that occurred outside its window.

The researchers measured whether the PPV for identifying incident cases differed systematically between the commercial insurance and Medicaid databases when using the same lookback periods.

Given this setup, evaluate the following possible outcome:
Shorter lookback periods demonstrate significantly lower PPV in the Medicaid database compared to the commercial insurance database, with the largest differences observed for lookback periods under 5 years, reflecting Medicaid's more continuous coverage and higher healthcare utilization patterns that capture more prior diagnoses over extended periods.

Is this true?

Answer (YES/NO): YES